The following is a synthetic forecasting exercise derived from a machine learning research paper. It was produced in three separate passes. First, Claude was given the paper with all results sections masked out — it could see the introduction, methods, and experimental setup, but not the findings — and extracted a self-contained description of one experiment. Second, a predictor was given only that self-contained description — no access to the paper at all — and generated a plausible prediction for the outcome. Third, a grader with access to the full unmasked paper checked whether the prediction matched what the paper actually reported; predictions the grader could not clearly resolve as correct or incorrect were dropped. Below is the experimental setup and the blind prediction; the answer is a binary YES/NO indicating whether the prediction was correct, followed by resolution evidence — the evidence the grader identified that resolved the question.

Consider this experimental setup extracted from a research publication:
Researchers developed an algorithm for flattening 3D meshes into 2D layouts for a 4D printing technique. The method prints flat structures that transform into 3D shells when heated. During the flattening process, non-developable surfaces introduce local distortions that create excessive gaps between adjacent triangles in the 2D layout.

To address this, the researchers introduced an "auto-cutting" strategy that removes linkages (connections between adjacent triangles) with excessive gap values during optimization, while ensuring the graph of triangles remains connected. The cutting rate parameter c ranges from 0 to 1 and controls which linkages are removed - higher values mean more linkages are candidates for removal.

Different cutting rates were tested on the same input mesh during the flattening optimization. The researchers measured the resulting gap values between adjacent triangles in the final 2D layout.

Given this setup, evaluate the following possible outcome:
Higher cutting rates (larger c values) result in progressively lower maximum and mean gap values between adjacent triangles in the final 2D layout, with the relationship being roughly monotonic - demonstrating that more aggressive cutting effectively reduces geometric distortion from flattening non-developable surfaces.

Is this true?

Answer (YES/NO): YES